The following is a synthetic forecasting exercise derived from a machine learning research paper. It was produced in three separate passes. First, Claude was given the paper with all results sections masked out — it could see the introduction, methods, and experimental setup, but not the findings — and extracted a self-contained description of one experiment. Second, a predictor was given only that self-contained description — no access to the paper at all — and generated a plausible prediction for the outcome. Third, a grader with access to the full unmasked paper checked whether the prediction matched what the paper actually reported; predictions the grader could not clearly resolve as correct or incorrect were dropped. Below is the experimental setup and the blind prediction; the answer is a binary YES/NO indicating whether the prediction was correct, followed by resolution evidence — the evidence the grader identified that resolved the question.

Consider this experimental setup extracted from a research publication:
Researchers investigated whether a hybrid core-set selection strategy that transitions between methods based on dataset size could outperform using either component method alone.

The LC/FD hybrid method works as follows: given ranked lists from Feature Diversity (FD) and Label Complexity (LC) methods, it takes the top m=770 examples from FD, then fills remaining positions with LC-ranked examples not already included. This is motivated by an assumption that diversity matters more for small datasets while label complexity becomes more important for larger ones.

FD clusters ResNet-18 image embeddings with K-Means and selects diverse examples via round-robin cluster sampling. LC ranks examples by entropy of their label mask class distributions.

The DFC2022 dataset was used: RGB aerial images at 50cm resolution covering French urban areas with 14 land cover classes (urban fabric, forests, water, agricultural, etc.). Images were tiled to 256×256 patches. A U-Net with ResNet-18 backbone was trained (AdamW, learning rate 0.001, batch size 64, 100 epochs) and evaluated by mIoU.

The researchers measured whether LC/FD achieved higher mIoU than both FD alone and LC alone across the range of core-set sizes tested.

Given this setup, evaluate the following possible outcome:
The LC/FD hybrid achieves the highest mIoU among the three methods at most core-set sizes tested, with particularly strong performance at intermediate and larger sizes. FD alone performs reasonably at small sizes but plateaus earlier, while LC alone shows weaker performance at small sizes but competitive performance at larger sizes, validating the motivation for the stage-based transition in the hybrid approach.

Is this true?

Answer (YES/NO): NO